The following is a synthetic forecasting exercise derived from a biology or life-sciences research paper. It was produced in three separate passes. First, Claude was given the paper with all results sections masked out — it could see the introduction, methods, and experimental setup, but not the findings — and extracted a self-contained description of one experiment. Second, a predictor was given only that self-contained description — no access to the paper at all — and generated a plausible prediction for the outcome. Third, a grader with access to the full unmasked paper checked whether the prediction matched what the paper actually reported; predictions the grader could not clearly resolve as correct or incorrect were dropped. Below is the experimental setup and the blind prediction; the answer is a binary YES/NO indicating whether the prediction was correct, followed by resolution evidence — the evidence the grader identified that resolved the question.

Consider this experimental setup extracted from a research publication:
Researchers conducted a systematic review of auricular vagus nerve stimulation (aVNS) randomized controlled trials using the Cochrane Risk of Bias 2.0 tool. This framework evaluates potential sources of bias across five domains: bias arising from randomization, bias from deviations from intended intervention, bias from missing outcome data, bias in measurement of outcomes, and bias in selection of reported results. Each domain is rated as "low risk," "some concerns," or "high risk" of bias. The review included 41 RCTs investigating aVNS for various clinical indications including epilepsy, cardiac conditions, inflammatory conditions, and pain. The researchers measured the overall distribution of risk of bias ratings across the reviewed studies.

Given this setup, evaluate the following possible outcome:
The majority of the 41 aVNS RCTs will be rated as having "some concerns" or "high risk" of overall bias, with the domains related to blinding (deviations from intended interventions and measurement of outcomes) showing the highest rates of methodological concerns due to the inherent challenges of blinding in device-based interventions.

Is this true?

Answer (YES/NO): NO